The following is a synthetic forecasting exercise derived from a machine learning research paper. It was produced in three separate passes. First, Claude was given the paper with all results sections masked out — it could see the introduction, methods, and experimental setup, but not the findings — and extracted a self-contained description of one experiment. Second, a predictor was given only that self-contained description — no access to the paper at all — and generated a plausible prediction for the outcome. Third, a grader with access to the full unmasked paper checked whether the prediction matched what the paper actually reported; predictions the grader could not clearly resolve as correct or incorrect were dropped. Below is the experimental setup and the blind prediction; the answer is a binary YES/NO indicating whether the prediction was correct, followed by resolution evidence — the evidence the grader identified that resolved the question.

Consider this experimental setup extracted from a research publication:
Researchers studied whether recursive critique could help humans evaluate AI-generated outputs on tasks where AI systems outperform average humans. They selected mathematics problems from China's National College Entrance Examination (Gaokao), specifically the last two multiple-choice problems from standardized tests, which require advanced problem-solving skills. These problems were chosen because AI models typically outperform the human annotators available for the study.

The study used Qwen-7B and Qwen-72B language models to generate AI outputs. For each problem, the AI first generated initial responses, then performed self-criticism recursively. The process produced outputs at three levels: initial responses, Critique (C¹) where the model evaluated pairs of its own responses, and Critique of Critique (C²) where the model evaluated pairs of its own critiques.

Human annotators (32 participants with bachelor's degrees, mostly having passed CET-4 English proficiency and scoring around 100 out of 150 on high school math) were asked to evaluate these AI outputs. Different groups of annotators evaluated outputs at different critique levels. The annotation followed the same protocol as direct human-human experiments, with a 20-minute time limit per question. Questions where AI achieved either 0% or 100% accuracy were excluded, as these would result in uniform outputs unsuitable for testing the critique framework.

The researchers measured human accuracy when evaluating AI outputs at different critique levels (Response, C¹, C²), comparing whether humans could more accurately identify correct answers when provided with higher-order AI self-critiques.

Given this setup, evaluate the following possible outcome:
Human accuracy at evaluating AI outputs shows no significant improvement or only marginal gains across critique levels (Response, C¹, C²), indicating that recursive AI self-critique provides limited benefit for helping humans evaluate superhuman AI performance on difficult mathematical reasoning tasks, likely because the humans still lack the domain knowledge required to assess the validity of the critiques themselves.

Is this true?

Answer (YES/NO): NO